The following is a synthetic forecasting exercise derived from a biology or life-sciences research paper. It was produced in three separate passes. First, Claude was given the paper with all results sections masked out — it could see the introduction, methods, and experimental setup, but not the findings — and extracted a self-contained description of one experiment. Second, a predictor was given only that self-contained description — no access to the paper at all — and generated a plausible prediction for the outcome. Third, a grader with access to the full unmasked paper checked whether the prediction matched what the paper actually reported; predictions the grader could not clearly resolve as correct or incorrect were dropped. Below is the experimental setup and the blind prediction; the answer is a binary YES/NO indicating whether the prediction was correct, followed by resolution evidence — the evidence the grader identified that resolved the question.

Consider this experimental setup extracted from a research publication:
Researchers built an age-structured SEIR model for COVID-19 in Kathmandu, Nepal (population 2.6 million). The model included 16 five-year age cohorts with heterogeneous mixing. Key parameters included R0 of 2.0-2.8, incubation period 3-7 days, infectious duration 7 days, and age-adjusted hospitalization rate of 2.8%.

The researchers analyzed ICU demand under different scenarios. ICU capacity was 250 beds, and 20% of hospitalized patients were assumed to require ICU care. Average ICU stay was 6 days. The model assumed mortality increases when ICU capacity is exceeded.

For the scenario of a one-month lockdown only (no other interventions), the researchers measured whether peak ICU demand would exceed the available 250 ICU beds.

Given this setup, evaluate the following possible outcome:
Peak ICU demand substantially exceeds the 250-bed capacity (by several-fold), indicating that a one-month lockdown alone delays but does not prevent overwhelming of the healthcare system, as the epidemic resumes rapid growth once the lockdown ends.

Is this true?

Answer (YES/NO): YES